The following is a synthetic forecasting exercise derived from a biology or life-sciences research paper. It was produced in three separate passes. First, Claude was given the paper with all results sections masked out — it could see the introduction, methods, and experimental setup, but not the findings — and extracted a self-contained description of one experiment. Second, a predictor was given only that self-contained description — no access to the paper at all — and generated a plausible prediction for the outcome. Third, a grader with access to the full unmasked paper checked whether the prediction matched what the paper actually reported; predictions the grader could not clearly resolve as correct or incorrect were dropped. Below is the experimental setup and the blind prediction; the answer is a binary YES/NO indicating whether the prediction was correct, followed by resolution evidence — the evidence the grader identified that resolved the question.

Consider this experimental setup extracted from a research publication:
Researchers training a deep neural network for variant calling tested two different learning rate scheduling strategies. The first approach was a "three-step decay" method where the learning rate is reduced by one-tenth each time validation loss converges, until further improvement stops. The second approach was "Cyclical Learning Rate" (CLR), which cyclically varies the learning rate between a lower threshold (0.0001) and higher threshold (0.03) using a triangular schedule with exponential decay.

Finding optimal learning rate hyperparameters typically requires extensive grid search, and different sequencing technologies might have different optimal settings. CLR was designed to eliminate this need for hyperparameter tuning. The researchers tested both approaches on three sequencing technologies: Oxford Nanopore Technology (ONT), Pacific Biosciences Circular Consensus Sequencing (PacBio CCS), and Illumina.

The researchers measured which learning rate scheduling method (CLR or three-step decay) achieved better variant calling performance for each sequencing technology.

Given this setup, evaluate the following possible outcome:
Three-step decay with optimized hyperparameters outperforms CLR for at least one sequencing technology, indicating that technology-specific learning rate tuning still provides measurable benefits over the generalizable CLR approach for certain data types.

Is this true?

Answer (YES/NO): NO